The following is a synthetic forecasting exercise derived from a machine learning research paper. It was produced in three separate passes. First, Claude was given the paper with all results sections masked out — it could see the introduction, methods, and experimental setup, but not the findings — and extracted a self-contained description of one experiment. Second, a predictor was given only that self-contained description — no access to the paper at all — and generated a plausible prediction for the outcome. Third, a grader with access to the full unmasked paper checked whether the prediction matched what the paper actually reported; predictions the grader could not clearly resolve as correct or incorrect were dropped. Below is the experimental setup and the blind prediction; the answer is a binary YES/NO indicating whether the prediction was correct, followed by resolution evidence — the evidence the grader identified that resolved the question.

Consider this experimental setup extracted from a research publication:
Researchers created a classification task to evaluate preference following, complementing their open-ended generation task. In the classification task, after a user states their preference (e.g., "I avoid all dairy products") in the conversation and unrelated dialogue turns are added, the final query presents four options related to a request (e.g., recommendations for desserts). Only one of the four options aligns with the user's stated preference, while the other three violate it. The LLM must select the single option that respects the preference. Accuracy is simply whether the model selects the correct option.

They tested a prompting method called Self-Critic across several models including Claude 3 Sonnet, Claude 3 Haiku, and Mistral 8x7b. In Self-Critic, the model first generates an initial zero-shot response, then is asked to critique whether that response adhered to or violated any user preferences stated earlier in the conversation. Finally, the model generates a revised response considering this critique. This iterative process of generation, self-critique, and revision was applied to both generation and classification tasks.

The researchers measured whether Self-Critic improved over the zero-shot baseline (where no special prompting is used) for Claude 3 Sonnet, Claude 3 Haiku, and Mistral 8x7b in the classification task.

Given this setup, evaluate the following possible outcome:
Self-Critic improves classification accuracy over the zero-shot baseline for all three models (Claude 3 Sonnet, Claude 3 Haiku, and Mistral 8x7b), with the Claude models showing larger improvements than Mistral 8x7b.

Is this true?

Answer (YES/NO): NO